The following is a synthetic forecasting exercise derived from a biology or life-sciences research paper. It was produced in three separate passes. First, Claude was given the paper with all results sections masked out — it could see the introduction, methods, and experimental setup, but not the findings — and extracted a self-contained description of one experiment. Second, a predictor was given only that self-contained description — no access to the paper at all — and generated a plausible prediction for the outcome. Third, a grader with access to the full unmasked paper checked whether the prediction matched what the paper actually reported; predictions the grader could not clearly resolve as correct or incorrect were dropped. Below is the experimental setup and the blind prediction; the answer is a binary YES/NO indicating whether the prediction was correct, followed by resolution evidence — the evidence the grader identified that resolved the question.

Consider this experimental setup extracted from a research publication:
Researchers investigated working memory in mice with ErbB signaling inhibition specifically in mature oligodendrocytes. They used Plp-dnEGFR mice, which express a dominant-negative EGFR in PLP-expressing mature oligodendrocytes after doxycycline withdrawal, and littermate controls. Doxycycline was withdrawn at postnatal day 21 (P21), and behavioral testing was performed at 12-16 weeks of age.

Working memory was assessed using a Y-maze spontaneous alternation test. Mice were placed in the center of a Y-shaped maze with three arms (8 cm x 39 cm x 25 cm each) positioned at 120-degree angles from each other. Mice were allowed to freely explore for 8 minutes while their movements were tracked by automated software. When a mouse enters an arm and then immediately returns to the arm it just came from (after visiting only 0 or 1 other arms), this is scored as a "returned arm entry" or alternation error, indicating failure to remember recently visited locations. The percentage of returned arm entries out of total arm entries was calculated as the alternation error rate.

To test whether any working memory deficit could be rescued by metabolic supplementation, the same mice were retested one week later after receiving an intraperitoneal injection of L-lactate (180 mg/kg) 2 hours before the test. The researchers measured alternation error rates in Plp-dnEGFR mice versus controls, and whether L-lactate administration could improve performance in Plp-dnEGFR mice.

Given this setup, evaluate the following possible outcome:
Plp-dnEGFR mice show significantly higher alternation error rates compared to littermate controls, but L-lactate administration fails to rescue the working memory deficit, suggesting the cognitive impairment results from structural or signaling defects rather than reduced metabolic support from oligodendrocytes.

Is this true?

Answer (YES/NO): NO